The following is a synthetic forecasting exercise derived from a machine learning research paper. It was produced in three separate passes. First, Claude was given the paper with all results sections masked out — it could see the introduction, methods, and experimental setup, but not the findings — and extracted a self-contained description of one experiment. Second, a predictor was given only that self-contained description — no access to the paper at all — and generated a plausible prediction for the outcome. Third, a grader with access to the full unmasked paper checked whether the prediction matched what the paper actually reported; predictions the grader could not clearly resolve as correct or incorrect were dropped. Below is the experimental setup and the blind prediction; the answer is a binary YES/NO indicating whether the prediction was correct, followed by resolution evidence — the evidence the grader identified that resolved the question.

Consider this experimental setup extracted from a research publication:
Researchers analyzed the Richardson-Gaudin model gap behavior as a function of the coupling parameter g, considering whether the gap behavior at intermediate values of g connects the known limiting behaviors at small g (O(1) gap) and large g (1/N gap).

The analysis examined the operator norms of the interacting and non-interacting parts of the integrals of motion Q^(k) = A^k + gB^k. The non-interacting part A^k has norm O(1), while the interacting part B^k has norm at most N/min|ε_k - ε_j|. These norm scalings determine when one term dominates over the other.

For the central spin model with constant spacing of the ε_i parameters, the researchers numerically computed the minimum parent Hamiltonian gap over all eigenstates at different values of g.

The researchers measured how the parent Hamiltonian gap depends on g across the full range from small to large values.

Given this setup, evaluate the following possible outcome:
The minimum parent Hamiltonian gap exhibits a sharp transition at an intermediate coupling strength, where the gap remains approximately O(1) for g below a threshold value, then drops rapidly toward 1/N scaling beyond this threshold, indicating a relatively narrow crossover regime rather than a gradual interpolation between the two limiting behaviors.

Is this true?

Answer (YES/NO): NO